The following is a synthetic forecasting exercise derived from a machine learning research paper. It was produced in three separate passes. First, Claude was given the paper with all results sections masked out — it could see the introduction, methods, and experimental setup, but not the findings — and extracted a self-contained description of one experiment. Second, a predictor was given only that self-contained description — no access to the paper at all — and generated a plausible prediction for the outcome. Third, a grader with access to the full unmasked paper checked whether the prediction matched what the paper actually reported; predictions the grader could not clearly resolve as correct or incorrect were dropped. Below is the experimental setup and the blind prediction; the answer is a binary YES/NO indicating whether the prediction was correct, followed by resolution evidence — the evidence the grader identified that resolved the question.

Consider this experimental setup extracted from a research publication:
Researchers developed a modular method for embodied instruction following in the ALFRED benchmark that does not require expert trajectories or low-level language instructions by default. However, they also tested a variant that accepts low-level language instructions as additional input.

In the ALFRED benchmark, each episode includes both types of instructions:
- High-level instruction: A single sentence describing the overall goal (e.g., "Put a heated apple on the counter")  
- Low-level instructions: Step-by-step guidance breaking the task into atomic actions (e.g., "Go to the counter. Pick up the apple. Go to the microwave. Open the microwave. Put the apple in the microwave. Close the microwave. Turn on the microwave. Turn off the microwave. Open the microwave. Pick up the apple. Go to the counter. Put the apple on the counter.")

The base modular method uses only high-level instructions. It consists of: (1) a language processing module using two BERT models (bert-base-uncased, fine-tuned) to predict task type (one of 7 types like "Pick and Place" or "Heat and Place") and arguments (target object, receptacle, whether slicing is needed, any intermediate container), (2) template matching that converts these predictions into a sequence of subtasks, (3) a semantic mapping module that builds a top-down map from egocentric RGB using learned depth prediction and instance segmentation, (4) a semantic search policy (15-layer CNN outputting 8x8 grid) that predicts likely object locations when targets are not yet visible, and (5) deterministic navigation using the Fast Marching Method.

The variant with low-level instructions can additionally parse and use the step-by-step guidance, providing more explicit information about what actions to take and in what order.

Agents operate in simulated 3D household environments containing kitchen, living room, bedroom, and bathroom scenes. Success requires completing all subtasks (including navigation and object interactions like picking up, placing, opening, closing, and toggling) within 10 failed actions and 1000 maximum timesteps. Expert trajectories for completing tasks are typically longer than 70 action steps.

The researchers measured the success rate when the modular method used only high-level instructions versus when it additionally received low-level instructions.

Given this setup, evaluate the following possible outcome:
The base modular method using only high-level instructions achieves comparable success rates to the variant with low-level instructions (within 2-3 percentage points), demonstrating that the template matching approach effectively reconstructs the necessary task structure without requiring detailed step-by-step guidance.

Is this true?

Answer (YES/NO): YES